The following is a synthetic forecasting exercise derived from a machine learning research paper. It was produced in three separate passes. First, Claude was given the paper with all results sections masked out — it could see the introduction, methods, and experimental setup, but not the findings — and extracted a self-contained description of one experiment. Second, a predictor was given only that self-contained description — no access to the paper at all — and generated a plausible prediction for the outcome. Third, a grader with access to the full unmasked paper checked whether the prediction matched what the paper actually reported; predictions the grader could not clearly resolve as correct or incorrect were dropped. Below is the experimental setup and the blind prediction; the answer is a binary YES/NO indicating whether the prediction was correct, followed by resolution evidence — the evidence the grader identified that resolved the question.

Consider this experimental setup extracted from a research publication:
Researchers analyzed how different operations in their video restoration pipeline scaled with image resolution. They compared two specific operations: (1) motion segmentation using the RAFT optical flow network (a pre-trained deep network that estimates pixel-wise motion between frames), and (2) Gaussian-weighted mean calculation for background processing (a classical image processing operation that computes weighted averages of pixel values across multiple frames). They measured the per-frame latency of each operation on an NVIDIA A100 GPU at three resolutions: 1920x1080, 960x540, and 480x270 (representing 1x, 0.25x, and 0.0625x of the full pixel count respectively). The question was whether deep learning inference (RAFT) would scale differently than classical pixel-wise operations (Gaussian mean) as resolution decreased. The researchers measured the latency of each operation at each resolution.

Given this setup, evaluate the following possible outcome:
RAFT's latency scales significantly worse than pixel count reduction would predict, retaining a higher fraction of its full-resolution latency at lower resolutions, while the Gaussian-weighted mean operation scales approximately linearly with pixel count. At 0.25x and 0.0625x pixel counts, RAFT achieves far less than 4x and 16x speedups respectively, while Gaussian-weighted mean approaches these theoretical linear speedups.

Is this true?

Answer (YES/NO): YES